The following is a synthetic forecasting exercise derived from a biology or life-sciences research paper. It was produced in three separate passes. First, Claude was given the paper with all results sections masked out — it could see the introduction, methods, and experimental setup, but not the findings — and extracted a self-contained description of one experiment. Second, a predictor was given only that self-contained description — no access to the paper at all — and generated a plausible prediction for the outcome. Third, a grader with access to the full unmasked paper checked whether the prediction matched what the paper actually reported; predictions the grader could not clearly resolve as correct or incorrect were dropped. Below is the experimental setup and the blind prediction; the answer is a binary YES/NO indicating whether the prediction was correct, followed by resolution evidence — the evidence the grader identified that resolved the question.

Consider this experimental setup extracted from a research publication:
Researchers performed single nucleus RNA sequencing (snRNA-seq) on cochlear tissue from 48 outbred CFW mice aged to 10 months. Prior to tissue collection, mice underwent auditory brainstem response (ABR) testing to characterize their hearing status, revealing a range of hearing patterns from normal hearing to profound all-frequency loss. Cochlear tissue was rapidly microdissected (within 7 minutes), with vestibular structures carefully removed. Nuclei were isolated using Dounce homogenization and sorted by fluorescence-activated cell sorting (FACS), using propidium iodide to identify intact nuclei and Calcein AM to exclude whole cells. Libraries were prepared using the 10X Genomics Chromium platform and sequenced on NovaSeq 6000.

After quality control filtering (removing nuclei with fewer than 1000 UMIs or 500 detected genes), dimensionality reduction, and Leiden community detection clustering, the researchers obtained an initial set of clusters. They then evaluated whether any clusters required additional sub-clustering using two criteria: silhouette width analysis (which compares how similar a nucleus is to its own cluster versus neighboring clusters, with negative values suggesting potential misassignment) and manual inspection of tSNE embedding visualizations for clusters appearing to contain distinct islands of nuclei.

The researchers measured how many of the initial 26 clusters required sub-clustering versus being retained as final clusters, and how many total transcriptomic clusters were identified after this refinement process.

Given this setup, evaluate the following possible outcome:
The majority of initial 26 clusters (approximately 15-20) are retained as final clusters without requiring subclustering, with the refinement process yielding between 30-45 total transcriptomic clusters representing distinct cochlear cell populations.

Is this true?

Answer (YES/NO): NO